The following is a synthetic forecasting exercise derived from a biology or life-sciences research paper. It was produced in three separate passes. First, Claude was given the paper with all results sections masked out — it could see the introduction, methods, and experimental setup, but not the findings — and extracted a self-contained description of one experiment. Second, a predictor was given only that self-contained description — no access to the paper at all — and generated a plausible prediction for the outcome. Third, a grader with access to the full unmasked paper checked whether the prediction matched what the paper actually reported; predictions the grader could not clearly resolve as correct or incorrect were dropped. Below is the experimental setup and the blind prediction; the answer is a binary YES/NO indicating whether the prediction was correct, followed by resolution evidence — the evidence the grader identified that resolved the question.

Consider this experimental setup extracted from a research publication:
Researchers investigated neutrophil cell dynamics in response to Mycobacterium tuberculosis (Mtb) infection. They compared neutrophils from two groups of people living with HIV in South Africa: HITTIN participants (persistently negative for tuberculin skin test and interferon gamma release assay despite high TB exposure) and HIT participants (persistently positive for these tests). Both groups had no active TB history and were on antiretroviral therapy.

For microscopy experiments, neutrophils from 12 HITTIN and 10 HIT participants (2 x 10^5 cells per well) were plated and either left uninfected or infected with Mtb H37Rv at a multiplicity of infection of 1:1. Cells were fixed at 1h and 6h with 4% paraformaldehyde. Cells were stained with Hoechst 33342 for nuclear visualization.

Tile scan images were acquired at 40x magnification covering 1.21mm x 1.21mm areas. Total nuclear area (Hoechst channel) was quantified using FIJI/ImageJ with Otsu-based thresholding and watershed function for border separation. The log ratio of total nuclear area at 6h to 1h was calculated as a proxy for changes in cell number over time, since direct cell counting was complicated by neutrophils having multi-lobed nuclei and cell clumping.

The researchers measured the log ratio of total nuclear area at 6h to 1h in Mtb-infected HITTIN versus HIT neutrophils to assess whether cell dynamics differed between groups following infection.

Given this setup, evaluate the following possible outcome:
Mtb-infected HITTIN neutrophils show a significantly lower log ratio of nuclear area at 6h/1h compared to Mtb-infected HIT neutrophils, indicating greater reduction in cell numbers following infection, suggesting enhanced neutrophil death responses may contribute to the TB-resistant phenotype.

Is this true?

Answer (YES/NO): NO